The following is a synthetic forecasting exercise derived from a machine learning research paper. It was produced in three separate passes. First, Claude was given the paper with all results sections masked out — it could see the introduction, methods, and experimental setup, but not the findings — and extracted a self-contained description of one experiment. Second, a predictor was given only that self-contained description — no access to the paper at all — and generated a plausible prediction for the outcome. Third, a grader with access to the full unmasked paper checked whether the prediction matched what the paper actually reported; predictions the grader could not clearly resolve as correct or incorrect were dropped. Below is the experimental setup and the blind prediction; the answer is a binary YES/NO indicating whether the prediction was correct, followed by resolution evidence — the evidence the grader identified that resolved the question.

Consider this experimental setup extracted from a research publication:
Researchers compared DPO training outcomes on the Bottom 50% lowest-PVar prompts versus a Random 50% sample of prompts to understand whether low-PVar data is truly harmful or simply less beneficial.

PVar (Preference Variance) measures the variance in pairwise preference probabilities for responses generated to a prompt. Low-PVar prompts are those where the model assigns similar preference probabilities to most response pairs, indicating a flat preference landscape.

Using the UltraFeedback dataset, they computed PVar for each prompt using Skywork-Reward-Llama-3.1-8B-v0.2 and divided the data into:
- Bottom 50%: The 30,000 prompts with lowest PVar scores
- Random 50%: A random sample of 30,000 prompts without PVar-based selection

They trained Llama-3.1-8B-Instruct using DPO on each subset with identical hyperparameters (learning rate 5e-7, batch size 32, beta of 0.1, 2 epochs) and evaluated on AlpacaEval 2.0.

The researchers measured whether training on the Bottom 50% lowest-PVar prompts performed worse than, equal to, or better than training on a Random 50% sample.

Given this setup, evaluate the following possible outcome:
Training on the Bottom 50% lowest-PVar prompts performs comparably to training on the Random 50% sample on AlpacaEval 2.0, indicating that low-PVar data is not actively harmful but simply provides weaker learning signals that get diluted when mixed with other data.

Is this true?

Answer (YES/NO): NO